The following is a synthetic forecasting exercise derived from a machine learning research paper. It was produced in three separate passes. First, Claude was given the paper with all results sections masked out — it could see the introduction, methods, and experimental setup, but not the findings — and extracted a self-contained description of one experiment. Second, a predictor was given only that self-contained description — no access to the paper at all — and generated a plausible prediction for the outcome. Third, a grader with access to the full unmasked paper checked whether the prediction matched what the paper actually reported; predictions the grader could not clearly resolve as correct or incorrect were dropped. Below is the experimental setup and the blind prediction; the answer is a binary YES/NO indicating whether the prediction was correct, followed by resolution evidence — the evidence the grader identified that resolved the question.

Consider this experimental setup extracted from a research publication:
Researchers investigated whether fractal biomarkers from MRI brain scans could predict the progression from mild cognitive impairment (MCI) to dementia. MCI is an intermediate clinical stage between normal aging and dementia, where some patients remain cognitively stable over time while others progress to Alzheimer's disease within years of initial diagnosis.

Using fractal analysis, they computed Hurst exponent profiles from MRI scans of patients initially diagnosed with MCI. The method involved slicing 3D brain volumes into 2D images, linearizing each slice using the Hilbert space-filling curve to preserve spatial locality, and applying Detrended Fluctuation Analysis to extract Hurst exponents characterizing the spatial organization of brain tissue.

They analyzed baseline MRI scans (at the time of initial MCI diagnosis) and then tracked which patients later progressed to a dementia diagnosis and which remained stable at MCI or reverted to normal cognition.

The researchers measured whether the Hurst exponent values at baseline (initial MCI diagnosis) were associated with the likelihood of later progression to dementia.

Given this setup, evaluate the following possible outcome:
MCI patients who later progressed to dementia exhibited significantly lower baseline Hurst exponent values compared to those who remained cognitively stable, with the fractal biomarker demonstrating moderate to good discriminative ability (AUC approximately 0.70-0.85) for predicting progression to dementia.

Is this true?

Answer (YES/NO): NO